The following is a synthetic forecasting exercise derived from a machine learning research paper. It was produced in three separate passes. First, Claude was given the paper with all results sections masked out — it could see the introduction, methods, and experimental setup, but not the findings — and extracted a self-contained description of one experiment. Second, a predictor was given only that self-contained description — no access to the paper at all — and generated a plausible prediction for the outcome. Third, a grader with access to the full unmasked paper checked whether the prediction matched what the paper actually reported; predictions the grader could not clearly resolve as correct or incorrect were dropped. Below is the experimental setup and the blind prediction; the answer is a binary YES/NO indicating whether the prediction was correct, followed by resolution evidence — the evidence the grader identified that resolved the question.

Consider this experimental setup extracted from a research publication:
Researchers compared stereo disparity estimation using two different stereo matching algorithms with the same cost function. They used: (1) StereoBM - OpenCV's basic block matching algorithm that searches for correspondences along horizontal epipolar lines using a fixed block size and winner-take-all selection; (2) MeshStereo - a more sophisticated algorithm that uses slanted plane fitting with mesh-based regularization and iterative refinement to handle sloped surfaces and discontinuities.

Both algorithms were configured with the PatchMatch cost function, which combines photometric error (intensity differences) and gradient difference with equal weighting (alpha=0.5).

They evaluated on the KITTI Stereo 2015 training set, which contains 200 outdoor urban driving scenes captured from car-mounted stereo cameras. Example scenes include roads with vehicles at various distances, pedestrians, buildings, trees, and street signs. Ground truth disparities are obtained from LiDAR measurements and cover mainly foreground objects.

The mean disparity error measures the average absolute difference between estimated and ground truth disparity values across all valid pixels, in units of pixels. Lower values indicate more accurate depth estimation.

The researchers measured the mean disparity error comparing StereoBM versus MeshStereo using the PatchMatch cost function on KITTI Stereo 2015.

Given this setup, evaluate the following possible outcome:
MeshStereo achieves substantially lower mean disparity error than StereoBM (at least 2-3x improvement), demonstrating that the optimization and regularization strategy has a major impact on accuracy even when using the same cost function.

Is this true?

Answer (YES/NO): NO